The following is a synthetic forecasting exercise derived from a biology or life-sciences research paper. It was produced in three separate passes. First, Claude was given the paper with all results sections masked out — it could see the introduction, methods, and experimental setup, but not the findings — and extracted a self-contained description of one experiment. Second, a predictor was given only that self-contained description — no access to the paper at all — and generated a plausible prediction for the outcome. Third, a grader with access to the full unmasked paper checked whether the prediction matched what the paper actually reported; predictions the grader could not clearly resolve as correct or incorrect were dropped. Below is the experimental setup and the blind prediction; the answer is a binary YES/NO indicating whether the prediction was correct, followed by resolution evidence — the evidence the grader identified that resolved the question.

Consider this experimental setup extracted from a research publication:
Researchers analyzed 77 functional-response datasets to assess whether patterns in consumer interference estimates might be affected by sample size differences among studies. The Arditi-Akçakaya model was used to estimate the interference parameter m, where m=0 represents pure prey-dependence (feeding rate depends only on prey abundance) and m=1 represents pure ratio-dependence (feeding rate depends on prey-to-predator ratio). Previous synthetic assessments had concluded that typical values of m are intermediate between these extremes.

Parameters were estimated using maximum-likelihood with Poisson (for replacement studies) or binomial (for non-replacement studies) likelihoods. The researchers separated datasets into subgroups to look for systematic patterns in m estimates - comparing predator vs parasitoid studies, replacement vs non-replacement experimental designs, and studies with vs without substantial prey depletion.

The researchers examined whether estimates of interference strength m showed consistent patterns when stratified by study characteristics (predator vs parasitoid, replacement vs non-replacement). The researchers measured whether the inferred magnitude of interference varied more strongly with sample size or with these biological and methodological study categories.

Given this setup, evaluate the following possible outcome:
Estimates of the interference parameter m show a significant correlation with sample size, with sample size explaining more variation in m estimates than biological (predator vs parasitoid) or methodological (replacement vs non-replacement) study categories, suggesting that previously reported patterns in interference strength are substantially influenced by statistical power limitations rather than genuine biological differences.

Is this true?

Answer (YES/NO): YES